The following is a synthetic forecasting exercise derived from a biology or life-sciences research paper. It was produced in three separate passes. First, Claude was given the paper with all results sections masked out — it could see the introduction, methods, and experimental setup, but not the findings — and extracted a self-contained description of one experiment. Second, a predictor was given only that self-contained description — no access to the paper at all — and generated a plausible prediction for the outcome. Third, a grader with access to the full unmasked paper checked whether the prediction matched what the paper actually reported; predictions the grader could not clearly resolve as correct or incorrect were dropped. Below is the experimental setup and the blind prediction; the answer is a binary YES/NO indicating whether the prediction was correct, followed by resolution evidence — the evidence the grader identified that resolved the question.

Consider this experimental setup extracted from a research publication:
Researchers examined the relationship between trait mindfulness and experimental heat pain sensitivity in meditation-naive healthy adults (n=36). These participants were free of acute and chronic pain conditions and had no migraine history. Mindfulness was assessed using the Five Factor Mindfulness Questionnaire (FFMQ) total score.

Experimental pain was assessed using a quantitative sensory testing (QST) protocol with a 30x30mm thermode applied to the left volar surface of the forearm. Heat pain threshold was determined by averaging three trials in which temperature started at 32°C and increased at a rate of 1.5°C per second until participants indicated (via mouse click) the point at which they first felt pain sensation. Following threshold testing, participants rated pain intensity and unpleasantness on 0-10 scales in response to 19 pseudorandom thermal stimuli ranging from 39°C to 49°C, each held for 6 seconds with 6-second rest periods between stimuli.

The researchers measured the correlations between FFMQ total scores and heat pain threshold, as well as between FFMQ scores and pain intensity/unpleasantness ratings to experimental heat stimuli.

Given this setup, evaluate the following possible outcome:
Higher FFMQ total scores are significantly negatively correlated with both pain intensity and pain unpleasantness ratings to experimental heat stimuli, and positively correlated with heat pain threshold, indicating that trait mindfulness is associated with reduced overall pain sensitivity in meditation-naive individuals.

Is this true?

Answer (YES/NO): NO